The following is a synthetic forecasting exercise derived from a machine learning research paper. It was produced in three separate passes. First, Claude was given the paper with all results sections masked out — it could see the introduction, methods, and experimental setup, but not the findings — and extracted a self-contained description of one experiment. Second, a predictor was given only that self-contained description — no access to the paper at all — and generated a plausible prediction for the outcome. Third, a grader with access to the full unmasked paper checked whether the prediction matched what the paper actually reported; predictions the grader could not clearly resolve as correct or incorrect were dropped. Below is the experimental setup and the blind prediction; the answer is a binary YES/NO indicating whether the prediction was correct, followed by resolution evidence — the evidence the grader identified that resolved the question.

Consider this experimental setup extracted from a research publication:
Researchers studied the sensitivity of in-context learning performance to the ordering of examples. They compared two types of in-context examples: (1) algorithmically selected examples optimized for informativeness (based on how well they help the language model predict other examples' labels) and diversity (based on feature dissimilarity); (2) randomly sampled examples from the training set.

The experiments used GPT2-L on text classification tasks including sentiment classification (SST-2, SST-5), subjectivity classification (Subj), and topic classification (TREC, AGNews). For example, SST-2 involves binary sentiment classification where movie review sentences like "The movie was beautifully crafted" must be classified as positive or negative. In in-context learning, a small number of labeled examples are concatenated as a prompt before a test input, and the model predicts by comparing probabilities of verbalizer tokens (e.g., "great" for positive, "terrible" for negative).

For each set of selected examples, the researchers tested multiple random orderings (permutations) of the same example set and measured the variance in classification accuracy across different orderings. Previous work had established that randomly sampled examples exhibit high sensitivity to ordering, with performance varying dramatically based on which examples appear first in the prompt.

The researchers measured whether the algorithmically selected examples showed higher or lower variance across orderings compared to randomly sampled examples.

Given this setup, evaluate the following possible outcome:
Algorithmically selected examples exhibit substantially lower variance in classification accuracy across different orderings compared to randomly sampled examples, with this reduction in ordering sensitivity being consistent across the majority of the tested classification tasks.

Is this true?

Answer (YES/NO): YES